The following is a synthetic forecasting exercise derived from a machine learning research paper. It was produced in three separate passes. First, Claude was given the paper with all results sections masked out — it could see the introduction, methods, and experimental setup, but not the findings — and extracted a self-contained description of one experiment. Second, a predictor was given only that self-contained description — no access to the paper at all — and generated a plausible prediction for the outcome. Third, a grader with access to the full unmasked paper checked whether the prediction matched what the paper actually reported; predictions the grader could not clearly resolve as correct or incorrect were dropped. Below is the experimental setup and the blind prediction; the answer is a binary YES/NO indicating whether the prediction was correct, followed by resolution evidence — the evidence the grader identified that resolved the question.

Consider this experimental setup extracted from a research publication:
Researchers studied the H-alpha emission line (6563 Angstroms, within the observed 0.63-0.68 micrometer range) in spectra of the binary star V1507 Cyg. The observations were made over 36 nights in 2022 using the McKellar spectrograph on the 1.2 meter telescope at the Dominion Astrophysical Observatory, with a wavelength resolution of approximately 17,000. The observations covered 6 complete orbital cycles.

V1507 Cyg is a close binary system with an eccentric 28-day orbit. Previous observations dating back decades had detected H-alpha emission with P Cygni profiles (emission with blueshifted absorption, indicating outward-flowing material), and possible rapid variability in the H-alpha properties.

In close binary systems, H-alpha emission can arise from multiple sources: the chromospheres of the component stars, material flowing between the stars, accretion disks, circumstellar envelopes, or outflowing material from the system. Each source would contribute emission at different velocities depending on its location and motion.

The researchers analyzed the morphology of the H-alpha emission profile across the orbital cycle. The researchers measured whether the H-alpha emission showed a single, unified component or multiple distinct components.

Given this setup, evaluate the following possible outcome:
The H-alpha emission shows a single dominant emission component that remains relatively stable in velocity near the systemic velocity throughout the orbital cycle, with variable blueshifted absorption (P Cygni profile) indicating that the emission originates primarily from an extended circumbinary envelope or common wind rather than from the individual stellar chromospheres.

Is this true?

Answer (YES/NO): NO